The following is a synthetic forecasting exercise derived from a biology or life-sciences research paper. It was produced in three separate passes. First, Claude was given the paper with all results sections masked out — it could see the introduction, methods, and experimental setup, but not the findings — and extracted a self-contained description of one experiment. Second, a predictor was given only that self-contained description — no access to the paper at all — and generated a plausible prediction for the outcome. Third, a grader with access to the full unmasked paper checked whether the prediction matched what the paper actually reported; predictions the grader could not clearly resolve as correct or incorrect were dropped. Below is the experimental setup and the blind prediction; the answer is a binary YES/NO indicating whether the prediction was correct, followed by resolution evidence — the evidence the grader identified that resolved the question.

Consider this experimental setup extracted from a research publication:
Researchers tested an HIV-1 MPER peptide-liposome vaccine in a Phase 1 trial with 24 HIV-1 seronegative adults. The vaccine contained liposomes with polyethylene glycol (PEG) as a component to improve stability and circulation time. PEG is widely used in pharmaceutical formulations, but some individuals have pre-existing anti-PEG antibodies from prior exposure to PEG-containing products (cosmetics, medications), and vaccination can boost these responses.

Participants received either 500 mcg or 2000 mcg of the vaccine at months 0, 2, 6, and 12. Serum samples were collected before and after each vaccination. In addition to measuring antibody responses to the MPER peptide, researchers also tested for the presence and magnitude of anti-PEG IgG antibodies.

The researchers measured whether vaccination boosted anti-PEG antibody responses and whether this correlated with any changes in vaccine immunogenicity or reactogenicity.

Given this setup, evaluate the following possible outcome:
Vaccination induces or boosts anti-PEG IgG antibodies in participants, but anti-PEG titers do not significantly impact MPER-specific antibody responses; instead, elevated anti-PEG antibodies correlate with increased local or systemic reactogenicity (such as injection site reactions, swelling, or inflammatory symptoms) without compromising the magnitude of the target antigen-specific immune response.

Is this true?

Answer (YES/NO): YES